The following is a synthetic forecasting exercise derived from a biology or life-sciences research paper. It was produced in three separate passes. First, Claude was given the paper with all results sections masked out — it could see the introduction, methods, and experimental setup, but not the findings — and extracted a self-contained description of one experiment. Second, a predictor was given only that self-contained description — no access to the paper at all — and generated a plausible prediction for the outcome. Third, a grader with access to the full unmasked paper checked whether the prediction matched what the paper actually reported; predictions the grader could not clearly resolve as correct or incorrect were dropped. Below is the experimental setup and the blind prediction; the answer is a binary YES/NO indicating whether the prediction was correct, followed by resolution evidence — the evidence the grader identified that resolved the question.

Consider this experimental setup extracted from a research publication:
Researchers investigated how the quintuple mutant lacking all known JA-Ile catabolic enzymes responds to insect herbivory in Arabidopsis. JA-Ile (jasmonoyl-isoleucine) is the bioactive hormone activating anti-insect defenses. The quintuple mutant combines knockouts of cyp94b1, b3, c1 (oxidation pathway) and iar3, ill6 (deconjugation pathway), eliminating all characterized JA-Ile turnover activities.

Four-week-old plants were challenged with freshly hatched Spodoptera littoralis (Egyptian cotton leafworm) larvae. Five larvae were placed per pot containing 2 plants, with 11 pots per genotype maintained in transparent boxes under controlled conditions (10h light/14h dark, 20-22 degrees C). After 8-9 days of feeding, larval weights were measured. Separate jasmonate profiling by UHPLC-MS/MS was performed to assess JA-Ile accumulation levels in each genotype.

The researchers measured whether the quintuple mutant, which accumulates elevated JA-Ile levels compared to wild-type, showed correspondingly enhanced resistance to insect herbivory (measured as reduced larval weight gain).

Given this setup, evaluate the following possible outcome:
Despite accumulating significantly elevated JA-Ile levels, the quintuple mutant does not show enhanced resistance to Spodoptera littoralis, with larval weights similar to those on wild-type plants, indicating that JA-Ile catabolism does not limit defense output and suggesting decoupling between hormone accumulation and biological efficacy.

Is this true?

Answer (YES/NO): YES